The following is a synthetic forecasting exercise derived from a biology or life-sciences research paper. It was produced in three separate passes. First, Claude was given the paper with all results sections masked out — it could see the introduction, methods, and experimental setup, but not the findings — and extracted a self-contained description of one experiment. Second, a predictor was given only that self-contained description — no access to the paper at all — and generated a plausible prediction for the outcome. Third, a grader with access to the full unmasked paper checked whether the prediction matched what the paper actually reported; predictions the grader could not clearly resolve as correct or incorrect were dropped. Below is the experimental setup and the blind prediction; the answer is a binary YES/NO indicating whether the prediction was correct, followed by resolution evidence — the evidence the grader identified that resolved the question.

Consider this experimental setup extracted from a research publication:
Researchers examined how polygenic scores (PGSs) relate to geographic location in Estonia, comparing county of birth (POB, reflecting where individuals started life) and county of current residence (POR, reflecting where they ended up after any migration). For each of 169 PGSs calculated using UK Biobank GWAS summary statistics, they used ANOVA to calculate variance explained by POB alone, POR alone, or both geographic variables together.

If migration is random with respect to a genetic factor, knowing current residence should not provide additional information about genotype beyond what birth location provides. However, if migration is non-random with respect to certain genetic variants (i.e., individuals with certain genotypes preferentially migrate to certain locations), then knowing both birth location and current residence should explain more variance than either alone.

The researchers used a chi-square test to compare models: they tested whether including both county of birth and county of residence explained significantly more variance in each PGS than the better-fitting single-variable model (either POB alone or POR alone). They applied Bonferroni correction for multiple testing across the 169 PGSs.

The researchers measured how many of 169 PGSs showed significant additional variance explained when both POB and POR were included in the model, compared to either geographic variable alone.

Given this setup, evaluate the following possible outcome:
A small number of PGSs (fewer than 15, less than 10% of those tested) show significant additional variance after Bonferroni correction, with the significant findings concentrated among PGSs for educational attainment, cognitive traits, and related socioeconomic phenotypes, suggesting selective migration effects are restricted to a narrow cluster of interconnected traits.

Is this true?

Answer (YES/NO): NO